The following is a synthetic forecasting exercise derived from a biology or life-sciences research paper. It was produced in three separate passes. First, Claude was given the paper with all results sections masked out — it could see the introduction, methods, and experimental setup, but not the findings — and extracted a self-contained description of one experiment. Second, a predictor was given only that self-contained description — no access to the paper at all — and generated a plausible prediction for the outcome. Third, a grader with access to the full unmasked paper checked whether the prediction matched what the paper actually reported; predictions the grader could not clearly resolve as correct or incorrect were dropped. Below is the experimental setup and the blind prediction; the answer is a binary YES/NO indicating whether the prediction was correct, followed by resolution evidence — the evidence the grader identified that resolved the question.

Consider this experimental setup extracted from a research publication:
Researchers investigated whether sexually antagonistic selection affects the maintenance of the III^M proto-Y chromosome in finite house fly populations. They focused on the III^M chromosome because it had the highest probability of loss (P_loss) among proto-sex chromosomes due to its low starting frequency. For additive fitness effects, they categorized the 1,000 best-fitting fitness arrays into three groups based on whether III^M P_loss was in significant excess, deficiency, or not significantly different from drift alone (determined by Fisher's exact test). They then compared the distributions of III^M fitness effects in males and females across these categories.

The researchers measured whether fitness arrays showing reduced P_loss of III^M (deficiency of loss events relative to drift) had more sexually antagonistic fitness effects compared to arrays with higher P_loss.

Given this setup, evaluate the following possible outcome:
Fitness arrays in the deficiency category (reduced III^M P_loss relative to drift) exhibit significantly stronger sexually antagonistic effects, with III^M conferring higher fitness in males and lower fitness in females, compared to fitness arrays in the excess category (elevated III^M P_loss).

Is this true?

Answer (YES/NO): YES